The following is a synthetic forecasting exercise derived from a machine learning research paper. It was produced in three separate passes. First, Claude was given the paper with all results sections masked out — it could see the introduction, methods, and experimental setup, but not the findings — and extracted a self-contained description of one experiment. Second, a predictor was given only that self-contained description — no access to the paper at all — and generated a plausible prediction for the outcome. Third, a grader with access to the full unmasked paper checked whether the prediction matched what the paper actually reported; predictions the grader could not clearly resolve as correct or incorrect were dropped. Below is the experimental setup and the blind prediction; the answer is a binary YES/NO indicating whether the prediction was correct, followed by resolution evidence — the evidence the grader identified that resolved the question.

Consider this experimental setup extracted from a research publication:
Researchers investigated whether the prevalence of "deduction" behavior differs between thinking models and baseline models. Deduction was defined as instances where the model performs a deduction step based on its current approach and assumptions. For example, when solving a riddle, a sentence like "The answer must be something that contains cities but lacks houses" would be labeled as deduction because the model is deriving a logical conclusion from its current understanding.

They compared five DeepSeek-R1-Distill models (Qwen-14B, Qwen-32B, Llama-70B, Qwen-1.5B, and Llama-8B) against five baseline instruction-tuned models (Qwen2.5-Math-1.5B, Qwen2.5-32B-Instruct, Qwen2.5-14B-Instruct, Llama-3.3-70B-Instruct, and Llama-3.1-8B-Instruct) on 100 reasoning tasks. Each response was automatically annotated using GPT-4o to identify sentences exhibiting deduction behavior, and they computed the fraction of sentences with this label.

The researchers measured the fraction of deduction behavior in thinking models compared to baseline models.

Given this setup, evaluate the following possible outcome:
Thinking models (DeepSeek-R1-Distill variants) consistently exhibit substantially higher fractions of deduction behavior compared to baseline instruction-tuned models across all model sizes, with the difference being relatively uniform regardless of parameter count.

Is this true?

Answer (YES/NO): NO